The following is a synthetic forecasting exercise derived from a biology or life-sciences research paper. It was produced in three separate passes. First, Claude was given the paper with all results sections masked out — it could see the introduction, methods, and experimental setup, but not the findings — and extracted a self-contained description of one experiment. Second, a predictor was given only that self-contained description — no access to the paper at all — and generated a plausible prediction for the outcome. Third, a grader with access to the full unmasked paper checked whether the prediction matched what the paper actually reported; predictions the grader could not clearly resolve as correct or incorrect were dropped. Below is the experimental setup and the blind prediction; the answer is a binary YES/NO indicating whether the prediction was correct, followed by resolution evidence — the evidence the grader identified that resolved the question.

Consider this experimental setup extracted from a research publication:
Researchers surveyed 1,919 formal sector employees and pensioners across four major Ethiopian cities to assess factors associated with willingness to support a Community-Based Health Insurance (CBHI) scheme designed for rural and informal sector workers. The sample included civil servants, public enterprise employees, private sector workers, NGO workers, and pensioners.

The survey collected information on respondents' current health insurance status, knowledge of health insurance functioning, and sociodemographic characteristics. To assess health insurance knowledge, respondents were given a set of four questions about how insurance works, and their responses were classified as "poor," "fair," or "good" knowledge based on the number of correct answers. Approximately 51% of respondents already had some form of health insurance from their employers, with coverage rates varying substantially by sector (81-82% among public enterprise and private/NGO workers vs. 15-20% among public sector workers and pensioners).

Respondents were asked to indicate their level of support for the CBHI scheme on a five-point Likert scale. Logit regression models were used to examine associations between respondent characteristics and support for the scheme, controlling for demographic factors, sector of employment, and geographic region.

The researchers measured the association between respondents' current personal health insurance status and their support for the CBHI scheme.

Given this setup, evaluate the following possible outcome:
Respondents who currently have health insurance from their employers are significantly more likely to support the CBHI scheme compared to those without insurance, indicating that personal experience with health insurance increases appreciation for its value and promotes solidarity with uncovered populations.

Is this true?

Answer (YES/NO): NO